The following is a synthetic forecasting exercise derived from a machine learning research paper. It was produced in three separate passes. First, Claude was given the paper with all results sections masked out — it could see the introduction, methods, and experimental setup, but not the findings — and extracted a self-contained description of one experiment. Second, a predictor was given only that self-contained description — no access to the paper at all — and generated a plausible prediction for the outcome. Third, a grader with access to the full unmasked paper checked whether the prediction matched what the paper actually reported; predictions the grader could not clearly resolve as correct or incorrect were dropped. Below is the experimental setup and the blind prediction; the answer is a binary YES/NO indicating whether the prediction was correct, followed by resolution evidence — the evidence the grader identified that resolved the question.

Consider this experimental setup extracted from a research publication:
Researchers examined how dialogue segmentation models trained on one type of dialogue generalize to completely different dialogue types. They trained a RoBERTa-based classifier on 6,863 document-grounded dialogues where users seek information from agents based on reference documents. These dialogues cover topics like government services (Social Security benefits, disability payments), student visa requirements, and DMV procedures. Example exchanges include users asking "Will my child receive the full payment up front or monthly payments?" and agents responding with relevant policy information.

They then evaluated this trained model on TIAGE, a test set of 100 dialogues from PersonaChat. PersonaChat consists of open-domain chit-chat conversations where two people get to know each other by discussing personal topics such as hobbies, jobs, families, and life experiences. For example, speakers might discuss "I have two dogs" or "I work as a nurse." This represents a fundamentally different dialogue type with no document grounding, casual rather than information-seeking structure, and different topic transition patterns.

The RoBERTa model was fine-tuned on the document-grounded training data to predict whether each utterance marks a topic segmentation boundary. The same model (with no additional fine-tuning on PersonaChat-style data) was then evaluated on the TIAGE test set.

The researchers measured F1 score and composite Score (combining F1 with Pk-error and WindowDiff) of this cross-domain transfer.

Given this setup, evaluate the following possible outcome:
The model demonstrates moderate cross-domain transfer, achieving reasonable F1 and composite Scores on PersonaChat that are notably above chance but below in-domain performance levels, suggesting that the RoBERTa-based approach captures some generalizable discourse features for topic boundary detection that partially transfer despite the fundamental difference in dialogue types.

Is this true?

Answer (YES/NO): YES